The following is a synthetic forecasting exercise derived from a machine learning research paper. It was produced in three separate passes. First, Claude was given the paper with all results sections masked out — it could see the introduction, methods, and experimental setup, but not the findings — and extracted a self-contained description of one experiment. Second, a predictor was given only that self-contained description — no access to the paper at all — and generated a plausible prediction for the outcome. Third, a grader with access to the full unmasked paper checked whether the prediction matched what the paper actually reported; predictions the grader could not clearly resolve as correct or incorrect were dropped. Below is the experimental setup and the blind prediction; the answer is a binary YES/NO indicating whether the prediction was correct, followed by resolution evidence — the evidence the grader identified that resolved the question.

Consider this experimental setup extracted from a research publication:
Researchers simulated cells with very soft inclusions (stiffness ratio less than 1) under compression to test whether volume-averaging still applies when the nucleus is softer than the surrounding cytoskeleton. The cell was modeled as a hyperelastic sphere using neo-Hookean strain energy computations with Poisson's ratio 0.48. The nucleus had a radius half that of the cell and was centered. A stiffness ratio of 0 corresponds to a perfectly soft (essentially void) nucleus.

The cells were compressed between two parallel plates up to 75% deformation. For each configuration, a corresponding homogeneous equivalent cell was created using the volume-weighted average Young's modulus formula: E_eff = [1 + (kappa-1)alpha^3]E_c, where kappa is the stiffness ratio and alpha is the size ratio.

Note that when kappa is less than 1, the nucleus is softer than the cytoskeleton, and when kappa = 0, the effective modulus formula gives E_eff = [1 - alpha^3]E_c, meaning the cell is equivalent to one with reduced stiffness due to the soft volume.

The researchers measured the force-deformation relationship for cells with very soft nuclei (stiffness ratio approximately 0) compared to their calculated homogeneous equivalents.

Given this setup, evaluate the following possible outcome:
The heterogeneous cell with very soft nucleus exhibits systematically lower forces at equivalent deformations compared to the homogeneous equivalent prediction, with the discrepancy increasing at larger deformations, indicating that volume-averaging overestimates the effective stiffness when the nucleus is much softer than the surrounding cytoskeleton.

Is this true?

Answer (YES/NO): NO